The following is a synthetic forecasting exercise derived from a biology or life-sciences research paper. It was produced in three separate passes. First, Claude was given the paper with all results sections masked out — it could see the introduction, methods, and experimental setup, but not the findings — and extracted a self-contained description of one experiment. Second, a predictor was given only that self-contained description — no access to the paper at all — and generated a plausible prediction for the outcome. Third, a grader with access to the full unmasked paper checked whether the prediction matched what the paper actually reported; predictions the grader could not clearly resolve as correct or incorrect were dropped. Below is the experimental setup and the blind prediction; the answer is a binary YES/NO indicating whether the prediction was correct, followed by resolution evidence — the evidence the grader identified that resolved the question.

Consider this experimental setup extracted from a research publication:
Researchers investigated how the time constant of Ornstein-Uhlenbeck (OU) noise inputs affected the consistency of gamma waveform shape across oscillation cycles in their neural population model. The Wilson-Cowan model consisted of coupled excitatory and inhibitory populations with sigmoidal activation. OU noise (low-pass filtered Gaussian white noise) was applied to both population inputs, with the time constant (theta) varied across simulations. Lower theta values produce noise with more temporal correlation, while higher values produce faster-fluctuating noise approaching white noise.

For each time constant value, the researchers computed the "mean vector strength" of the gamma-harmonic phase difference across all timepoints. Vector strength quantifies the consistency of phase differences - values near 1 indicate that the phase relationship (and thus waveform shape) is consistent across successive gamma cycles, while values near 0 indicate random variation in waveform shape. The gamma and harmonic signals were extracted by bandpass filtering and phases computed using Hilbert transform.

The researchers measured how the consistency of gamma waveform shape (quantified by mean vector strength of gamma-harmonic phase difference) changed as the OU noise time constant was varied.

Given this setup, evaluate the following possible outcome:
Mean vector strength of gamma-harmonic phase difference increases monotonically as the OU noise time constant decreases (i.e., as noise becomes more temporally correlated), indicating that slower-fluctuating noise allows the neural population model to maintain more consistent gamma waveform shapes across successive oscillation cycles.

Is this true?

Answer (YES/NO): YES